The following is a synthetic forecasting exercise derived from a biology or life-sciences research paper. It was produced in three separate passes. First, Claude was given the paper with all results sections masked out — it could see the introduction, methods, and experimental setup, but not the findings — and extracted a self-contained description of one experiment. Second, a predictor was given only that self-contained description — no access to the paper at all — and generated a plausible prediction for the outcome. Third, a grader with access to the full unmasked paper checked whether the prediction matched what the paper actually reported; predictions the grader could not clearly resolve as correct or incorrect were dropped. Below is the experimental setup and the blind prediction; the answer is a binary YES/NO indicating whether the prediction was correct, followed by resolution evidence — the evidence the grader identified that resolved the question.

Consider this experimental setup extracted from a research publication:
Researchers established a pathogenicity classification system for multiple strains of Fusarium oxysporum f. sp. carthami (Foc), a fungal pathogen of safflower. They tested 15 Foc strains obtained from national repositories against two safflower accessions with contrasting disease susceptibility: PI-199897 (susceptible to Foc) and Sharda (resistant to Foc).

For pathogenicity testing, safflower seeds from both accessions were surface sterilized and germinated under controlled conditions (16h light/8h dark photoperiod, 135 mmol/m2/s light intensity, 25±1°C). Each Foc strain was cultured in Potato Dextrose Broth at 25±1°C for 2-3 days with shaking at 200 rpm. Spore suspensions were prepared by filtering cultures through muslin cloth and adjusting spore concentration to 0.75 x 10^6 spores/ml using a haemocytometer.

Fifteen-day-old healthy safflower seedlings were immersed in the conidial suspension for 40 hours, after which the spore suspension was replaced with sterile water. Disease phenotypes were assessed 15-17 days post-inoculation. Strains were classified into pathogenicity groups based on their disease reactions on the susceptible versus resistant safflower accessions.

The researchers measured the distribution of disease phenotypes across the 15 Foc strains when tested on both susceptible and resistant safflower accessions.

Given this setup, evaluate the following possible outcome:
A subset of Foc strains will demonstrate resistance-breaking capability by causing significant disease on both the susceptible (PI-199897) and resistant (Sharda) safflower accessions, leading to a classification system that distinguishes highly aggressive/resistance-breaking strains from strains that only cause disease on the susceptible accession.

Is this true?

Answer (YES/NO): NO